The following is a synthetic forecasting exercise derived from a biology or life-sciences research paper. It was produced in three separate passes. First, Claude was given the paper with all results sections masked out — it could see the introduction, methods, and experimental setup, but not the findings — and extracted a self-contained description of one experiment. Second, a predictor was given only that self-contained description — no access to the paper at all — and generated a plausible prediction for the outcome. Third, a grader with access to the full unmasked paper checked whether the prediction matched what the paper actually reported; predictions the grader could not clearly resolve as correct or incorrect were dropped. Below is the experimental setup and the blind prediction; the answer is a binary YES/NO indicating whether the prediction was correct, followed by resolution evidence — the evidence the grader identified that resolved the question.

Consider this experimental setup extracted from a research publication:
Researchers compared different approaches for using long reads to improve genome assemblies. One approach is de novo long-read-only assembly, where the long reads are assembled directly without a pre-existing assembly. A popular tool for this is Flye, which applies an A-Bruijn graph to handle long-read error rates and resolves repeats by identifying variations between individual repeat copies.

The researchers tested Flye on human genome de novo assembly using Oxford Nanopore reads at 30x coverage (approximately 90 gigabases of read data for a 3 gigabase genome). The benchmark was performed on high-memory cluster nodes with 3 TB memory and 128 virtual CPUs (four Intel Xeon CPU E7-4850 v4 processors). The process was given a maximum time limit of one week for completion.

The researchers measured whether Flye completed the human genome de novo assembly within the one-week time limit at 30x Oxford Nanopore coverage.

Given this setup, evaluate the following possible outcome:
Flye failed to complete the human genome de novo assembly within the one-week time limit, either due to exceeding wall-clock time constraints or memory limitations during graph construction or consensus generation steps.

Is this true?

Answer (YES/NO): NO